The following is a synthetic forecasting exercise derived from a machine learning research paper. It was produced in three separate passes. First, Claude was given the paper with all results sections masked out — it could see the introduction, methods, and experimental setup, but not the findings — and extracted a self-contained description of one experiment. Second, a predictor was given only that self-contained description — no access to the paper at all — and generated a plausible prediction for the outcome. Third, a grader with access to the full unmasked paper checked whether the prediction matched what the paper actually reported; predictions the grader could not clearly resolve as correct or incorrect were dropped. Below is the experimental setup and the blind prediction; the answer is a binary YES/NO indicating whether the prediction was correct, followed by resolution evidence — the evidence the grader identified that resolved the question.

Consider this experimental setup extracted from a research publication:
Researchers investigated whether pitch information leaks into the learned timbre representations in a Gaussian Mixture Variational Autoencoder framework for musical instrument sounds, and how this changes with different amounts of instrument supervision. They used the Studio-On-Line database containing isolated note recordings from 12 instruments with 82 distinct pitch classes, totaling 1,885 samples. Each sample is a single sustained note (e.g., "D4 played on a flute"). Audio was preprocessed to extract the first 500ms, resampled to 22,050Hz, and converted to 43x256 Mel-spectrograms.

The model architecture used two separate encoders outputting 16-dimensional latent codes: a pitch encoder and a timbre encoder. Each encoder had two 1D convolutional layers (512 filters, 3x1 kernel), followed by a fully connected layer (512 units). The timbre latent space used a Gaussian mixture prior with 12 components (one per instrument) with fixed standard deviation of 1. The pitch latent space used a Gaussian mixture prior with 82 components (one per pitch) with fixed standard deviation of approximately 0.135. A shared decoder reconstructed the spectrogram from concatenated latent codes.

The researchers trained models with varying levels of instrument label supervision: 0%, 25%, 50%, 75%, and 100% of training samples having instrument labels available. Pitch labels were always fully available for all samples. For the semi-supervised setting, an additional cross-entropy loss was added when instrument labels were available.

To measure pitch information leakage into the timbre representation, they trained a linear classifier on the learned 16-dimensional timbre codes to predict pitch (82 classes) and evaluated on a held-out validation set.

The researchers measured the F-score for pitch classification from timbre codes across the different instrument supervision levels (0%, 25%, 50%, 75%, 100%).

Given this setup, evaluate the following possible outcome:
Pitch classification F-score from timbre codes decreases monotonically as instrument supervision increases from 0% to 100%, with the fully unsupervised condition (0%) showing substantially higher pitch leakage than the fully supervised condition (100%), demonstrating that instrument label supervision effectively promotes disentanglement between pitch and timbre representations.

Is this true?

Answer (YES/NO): YES